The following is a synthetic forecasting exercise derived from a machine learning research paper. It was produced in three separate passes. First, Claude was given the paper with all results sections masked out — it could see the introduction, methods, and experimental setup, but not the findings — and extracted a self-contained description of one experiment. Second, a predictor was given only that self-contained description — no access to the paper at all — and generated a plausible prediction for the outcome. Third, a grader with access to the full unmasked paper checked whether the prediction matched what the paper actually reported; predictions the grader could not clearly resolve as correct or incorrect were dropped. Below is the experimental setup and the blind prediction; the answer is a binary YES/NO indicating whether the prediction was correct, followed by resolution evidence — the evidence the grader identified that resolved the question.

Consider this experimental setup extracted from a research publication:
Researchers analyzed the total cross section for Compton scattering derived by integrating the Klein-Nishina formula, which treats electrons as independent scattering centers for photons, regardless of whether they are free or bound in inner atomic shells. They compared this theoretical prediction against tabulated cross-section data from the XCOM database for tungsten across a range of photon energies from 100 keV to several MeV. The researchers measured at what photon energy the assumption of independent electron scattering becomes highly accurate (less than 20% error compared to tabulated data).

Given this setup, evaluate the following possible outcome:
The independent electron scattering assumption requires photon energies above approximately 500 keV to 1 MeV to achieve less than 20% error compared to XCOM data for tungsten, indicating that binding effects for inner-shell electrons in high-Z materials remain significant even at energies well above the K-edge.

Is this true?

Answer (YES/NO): NO